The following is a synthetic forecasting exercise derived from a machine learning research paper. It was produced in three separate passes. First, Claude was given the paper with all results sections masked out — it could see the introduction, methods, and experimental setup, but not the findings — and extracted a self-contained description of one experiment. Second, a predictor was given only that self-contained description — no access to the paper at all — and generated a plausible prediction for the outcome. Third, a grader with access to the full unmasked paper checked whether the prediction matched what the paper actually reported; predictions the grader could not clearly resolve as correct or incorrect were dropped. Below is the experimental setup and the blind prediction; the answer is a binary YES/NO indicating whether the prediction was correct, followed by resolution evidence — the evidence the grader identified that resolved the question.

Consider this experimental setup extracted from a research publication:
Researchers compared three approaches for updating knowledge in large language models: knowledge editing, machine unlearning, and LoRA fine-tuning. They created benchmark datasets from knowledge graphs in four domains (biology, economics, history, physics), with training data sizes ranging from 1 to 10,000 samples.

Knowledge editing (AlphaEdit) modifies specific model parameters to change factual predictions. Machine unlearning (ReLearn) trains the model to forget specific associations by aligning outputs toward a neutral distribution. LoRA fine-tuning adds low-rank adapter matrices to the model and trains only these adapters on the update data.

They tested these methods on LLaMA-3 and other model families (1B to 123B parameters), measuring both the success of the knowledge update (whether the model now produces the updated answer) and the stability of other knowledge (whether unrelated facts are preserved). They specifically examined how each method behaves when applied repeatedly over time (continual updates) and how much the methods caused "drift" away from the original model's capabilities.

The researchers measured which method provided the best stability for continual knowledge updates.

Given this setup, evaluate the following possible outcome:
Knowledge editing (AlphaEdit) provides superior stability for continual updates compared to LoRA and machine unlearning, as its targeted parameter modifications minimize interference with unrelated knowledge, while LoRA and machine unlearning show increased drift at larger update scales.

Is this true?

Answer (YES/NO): NO